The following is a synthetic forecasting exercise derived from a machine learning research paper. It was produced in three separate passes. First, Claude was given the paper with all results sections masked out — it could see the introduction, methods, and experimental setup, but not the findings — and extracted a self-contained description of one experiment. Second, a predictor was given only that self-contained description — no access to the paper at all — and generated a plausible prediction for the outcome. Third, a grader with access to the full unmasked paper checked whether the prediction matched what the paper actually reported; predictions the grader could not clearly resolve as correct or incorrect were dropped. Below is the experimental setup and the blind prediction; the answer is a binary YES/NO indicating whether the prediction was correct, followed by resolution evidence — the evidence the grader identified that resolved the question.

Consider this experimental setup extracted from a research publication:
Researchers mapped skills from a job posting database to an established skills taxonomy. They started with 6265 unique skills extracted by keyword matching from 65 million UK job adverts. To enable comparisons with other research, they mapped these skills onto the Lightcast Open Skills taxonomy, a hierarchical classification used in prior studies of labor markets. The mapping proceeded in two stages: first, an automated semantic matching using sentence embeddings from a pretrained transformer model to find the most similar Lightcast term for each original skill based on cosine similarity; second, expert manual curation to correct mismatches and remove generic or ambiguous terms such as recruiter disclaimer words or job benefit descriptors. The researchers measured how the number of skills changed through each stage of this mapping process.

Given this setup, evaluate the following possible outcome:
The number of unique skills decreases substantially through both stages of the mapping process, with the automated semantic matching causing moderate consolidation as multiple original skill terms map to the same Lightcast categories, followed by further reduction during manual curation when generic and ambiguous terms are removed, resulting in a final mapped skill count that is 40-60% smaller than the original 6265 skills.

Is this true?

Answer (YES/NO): NO